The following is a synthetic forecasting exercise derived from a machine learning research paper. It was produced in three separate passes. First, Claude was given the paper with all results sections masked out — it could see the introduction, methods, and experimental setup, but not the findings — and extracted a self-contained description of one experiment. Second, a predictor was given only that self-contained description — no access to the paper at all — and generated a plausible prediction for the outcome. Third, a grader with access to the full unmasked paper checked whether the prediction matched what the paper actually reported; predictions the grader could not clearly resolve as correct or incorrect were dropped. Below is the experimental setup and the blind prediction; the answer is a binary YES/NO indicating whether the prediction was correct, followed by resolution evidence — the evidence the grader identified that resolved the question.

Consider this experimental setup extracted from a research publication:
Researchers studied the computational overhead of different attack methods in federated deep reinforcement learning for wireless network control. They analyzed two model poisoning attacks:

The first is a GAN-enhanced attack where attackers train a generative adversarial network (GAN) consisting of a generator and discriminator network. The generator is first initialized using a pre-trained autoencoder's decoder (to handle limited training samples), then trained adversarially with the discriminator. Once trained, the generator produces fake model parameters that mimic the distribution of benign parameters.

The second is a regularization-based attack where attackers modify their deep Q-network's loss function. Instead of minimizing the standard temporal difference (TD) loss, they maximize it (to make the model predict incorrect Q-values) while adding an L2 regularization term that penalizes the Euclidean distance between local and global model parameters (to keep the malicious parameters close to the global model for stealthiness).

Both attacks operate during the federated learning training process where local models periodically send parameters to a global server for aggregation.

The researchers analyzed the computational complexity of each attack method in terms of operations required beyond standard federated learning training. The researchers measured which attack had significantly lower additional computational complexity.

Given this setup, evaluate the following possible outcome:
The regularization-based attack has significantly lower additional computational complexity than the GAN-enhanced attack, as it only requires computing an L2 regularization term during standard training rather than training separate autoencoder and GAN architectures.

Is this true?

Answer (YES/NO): YES